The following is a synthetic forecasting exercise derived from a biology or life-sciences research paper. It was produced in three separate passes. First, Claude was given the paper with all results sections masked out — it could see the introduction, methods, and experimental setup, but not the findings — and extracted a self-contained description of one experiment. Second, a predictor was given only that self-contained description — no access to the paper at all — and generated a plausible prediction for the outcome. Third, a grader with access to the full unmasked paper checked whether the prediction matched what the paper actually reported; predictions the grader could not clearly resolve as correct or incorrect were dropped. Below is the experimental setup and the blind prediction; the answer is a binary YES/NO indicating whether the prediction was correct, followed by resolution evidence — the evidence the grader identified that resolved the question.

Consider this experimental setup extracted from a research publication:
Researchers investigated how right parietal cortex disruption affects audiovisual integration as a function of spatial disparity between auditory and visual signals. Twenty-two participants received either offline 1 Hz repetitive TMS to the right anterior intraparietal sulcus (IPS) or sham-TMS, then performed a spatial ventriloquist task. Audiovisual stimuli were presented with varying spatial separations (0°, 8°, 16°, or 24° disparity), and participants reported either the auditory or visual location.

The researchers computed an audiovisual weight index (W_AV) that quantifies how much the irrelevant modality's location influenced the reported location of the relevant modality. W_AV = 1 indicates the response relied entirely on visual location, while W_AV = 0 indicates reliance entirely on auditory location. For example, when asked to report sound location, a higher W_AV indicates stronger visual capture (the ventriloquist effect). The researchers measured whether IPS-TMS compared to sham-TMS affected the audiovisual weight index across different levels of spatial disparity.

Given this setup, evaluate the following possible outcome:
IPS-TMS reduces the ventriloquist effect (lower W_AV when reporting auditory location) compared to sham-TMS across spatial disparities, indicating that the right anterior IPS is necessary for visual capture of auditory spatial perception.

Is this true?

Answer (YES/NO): NO